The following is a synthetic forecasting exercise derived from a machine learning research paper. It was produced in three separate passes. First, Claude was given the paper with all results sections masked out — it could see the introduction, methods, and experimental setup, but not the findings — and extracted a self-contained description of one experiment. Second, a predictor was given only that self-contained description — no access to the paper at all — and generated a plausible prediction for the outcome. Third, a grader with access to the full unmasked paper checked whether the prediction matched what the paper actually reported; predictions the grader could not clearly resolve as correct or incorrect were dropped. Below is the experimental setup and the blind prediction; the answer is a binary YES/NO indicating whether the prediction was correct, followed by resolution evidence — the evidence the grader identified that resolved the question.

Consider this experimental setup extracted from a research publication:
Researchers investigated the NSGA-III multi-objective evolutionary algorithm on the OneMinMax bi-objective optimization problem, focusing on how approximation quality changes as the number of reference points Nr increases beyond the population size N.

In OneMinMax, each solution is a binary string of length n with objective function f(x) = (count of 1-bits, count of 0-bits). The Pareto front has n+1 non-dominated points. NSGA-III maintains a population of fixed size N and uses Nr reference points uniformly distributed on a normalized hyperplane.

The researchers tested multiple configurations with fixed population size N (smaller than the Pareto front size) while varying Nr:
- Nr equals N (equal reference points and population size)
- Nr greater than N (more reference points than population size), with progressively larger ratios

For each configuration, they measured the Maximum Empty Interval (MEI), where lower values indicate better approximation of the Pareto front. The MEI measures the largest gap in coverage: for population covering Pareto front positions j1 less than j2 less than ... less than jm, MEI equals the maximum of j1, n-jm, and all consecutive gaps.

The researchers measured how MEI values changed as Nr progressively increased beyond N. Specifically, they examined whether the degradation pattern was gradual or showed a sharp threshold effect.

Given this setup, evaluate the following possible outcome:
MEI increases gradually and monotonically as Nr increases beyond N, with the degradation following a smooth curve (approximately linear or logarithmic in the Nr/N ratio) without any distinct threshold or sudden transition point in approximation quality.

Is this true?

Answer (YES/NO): NO